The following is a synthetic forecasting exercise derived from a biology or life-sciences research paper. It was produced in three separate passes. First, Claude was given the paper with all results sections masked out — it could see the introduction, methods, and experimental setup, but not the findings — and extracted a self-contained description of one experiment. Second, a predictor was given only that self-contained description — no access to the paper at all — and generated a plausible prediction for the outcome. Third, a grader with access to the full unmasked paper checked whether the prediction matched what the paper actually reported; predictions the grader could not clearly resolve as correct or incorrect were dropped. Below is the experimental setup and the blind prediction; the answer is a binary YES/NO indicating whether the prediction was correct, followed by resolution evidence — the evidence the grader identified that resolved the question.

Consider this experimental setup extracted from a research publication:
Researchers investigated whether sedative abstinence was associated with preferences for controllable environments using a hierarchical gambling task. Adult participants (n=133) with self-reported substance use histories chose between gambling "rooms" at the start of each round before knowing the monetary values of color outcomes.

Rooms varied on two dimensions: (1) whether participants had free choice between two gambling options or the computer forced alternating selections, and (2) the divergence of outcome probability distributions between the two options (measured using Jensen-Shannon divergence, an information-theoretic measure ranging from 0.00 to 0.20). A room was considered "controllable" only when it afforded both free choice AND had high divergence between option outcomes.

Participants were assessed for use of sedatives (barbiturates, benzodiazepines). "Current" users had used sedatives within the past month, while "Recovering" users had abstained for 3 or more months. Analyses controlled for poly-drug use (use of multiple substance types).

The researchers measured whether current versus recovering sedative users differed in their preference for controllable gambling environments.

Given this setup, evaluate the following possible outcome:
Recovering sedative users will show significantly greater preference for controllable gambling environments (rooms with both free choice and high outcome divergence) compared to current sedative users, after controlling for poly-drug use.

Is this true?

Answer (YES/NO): NO